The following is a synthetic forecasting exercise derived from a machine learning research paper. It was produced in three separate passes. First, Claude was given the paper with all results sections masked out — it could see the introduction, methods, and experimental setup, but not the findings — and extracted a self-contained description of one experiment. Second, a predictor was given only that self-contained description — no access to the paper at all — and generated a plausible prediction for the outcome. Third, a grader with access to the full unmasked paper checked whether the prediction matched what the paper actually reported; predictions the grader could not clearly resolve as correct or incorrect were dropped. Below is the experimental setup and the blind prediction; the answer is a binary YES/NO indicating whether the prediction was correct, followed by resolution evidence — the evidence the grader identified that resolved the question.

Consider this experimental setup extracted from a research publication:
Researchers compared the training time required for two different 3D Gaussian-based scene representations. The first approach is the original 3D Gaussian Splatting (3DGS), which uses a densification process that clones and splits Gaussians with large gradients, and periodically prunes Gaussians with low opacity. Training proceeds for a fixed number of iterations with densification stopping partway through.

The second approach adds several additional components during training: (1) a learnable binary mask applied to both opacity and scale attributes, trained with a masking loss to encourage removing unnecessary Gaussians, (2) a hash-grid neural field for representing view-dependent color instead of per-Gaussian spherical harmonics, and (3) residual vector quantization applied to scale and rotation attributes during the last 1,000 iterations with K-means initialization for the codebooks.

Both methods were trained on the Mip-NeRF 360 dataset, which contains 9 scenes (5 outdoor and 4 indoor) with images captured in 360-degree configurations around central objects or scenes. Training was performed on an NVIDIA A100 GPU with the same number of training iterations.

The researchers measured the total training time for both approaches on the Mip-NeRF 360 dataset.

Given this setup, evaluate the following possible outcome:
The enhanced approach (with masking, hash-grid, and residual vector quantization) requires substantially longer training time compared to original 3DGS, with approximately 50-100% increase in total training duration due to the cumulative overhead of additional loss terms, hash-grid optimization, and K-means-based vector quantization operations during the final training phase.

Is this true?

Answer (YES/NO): NO